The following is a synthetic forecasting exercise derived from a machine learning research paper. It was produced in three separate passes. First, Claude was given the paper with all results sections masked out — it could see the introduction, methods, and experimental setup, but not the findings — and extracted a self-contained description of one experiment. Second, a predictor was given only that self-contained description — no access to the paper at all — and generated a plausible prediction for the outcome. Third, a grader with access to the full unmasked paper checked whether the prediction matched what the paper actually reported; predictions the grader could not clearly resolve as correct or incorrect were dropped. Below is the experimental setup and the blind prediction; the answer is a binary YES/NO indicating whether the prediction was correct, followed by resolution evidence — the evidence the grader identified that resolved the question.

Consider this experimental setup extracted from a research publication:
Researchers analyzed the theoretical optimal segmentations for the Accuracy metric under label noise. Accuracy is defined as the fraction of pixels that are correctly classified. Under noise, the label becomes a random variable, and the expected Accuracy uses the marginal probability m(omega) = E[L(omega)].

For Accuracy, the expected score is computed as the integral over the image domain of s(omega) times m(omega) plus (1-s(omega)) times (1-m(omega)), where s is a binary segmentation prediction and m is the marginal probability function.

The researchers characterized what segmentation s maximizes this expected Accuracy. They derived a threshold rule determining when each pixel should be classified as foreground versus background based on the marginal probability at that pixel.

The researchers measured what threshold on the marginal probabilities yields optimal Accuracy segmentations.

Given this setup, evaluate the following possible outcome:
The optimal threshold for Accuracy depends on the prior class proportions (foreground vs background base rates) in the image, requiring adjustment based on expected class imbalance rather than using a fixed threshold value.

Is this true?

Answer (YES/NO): NO